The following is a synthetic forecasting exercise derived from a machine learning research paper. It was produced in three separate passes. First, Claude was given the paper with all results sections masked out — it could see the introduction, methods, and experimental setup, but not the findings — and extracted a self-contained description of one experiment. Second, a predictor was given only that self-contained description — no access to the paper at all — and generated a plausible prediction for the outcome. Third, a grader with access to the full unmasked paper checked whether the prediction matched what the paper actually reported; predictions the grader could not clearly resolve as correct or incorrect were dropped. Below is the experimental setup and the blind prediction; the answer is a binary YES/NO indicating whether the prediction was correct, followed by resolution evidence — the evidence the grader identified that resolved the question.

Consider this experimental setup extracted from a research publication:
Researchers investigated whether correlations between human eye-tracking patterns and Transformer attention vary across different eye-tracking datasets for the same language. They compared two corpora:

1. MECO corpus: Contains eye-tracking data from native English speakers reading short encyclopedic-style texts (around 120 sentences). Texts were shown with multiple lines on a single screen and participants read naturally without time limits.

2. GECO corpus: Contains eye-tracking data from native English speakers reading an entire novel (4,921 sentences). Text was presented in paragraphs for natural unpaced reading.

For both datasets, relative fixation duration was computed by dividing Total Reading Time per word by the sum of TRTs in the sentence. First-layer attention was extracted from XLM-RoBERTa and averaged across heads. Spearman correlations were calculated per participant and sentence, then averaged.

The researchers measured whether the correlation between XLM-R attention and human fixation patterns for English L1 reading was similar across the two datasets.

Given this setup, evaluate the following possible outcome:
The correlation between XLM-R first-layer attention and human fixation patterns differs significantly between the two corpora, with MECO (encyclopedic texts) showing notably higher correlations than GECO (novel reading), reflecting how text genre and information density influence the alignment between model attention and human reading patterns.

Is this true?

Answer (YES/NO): NO